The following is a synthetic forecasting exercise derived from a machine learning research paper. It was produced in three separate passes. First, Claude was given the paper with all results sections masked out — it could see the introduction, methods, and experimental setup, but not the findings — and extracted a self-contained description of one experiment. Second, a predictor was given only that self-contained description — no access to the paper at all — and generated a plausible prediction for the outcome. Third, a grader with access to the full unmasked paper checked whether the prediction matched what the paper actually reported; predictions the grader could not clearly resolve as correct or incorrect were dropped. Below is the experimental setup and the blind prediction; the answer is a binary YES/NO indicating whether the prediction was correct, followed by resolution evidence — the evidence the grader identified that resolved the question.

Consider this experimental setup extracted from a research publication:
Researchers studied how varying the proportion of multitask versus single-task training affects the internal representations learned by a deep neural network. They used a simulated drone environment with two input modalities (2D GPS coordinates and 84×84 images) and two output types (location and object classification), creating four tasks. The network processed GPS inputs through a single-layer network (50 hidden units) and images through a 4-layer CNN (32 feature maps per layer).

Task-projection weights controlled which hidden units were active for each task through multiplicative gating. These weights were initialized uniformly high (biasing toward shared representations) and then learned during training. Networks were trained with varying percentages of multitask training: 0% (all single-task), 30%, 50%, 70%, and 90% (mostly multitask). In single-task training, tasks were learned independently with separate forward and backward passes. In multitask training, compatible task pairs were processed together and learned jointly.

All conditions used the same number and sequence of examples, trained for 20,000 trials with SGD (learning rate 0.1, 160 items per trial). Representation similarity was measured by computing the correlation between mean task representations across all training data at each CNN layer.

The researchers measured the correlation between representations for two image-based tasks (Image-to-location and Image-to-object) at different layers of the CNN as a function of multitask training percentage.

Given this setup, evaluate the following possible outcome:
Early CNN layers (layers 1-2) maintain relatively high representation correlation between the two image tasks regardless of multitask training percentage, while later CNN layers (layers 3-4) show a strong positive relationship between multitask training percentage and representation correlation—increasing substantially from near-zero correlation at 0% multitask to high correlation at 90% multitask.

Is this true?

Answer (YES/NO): NO